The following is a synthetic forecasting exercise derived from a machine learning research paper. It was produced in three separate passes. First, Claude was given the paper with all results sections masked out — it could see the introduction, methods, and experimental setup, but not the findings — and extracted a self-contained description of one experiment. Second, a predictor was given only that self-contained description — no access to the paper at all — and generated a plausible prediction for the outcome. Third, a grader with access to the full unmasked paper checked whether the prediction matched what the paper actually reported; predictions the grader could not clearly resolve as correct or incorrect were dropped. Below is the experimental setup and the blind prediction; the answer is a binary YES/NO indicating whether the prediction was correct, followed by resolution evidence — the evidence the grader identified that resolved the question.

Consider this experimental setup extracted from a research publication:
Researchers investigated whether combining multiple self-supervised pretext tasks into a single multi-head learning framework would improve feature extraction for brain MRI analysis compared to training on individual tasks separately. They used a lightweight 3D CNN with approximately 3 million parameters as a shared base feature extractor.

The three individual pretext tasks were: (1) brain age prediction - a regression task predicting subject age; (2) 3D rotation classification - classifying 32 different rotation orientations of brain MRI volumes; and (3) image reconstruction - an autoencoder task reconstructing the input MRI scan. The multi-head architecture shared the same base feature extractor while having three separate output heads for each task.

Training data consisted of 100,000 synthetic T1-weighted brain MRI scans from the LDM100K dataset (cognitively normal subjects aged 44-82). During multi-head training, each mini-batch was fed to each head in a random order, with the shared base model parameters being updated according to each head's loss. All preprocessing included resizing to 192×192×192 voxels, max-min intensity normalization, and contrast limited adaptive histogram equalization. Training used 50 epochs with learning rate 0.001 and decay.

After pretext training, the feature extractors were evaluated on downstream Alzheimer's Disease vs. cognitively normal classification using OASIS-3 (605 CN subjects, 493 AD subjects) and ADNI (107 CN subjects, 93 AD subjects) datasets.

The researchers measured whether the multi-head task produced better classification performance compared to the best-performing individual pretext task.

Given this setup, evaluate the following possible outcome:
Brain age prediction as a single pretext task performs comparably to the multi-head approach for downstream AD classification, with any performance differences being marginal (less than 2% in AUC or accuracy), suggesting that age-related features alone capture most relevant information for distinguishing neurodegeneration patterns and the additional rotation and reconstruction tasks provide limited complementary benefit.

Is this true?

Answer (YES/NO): YES